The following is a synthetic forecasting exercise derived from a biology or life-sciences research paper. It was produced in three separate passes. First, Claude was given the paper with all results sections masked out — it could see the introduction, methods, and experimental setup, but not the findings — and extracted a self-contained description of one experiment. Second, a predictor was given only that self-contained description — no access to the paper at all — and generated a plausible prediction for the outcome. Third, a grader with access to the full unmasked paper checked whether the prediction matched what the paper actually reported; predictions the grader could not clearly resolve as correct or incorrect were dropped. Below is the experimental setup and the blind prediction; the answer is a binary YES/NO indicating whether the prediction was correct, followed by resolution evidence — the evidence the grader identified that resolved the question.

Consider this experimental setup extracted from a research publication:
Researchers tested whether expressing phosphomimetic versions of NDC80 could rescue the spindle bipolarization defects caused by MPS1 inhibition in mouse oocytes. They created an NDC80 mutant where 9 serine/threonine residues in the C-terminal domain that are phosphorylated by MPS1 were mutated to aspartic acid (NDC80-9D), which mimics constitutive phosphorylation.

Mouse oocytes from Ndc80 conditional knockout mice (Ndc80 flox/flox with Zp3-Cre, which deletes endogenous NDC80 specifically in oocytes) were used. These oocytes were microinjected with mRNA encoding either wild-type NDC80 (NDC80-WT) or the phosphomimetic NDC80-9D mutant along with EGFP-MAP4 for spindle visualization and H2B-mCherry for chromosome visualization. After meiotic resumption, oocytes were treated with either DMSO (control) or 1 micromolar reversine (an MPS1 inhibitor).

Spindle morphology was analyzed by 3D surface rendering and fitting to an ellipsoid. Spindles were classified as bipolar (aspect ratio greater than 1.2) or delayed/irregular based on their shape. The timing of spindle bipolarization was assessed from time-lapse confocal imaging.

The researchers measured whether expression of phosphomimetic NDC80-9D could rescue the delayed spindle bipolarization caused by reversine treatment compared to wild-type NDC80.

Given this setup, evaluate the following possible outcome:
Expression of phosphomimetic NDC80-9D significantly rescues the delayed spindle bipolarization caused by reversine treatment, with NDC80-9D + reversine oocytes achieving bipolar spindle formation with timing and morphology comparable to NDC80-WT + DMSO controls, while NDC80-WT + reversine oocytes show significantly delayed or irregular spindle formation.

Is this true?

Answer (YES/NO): NO